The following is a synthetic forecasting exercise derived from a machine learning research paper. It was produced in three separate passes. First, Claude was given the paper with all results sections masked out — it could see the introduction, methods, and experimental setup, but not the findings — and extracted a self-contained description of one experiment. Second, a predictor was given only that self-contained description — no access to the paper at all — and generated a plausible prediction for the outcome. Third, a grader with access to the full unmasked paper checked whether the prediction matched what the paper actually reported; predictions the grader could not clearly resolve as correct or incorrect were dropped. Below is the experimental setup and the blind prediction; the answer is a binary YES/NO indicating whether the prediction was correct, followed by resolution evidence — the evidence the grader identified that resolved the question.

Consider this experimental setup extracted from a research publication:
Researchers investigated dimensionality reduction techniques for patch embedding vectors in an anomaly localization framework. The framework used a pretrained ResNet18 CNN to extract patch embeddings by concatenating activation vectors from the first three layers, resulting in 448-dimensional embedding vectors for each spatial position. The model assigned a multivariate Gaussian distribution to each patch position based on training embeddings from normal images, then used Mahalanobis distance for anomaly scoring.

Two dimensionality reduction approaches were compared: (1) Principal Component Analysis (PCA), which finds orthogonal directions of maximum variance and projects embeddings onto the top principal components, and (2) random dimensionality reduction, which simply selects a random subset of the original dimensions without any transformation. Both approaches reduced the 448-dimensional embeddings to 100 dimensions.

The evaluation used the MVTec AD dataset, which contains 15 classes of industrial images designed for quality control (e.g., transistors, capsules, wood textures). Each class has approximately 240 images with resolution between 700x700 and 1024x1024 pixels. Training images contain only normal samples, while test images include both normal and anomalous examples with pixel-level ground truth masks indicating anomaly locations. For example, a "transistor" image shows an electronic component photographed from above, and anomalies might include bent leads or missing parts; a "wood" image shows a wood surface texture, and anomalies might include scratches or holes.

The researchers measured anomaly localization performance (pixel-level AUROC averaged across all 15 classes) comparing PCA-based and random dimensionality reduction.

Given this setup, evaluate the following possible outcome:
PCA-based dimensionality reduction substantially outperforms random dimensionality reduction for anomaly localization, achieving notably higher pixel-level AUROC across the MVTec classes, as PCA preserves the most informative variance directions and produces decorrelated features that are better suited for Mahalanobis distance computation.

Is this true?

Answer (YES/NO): NO